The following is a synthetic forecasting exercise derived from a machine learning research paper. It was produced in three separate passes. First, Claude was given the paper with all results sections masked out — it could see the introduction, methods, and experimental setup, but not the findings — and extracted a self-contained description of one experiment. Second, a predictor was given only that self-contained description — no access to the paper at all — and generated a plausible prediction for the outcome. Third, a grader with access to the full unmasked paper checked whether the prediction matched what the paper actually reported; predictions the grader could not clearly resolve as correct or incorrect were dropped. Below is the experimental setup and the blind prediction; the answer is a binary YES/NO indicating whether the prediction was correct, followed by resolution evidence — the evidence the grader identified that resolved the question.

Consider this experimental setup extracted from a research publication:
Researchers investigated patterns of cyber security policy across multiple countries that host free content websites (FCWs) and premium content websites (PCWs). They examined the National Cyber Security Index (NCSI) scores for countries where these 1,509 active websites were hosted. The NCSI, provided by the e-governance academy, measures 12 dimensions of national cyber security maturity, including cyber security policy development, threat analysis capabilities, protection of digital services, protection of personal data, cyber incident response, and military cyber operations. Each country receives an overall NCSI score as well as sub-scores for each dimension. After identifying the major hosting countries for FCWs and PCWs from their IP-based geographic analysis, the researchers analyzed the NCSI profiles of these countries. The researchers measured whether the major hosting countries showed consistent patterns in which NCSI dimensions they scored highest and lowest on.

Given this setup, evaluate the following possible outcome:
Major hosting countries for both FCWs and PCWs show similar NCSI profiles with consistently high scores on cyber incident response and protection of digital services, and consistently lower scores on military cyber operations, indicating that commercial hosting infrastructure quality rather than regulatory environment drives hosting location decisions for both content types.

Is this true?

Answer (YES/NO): NO